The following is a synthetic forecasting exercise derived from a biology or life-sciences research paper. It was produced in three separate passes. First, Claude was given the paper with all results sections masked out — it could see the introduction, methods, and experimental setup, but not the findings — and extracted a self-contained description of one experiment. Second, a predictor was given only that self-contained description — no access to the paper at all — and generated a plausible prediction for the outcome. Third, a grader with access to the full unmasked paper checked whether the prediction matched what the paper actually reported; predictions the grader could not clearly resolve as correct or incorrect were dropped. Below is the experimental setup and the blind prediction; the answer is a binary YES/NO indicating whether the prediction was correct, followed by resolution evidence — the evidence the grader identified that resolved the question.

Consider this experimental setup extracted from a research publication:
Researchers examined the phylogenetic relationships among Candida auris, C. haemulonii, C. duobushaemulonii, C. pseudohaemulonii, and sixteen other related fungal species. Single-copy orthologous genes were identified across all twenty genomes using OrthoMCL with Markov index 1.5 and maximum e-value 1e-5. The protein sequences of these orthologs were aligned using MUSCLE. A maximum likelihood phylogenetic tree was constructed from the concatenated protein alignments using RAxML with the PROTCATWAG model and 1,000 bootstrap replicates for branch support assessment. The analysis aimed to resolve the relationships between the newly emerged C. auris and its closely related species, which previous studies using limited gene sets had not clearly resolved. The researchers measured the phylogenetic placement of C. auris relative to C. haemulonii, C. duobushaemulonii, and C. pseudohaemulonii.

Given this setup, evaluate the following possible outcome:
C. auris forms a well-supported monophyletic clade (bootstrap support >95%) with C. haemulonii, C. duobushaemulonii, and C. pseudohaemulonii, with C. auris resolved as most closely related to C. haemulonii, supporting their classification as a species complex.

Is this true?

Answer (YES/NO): NO